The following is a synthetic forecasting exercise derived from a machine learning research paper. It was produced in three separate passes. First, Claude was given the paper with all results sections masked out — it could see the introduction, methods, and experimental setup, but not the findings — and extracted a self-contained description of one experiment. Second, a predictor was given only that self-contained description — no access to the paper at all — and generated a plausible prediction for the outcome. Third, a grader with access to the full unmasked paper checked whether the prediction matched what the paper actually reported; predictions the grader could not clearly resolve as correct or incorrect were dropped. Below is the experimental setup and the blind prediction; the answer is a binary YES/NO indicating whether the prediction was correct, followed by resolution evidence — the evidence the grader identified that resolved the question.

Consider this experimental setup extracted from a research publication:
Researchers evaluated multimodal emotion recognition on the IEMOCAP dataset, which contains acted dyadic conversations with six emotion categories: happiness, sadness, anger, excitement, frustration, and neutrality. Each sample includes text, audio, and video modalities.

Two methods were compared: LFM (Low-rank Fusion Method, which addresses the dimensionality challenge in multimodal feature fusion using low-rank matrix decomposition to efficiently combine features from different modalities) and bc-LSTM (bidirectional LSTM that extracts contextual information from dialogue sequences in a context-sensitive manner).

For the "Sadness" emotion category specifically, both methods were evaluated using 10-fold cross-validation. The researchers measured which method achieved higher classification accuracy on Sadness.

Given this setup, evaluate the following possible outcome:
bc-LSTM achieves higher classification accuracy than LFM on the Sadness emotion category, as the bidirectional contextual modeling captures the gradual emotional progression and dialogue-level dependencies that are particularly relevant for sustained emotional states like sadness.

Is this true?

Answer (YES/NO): NO